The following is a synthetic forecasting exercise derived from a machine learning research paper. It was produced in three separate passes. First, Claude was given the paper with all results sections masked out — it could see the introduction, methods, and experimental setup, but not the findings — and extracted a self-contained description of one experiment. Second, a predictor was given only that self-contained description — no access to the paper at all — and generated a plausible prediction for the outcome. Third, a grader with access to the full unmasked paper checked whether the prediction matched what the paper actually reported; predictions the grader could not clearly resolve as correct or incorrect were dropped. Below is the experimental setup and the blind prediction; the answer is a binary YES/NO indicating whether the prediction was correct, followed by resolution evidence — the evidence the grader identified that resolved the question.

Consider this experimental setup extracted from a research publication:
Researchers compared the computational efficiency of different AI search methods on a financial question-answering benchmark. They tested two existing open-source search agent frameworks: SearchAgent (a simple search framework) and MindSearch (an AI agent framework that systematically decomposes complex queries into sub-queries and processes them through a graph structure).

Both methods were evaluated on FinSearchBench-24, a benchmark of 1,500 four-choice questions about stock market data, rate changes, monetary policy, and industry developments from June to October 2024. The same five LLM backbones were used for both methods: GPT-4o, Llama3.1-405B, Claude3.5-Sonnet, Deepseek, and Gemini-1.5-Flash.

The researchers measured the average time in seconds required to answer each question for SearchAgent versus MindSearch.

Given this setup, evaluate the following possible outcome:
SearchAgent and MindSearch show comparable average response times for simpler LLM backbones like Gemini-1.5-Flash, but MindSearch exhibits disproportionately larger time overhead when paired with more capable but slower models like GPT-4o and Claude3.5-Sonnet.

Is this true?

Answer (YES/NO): NO